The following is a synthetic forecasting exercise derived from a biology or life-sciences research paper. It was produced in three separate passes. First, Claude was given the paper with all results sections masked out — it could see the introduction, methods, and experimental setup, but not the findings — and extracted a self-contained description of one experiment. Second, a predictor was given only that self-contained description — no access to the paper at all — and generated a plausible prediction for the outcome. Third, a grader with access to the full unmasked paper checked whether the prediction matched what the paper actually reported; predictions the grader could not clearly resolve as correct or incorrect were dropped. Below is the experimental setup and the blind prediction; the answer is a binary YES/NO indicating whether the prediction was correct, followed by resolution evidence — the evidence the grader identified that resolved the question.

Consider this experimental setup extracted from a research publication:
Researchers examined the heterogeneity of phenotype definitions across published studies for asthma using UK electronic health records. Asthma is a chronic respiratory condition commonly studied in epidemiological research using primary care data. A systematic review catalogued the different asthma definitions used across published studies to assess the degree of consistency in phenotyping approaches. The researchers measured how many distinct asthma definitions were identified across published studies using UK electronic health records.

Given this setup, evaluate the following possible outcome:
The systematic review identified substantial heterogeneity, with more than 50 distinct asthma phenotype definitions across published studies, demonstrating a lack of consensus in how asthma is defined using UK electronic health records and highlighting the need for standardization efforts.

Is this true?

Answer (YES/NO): YES